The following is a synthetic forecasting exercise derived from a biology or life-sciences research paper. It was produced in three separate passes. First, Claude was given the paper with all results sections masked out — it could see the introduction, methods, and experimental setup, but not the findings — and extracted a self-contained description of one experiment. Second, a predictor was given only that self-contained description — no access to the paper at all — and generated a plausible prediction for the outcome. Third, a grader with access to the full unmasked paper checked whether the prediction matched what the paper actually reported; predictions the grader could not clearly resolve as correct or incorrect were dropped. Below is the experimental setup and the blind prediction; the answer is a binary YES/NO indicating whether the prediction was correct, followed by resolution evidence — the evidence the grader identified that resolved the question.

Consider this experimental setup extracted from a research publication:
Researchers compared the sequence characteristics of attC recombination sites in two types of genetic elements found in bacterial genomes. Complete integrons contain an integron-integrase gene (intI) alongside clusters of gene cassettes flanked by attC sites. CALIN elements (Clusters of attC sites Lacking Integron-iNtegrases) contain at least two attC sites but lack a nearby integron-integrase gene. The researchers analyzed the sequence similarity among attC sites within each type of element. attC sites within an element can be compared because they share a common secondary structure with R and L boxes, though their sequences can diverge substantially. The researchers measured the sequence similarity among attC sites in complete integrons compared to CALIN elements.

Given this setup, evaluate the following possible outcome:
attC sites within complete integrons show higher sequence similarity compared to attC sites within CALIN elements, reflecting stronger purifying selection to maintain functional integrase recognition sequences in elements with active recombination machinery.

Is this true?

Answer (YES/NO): NO